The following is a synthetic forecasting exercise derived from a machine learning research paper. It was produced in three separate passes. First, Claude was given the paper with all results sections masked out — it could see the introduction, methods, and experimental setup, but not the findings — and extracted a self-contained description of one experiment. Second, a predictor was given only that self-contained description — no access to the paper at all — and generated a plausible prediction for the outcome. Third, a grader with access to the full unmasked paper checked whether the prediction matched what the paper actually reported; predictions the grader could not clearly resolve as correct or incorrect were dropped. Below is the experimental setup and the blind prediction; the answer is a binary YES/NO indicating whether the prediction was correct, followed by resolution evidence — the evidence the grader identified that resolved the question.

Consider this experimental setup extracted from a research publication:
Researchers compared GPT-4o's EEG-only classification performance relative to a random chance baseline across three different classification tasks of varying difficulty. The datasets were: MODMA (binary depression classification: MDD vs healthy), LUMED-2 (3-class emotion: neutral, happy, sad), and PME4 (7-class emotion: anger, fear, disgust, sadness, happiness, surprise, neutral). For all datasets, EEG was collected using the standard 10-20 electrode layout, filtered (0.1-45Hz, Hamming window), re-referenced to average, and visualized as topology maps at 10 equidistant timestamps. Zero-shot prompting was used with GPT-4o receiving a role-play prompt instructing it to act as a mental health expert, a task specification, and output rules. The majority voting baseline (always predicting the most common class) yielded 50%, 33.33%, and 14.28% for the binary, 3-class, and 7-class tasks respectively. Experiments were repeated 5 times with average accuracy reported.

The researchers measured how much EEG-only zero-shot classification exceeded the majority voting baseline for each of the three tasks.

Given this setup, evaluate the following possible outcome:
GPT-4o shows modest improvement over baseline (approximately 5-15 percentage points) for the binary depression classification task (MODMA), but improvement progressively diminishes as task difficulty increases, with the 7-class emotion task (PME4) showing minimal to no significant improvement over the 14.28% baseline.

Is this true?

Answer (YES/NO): NO